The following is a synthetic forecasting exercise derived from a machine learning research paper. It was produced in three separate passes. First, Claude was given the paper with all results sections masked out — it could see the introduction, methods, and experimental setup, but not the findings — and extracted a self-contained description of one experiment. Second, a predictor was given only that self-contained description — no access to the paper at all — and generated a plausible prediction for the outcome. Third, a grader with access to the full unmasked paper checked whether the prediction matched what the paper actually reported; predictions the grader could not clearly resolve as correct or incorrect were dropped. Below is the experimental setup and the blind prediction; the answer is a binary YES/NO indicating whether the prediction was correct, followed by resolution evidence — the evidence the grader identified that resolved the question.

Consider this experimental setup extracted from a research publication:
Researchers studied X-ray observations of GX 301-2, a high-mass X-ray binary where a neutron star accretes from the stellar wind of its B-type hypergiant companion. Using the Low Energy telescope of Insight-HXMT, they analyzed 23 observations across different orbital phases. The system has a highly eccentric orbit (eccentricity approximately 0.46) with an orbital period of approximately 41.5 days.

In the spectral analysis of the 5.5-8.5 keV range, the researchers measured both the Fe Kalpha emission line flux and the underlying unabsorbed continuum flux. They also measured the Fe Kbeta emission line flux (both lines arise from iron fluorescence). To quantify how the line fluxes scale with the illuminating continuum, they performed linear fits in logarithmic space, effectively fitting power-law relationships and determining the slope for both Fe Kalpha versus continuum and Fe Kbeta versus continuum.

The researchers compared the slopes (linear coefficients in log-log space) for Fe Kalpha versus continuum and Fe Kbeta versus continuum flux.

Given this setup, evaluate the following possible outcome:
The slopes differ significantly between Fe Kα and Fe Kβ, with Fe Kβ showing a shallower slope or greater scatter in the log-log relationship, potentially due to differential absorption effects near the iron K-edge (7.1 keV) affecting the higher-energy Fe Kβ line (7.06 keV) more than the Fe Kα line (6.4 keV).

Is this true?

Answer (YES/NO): YES